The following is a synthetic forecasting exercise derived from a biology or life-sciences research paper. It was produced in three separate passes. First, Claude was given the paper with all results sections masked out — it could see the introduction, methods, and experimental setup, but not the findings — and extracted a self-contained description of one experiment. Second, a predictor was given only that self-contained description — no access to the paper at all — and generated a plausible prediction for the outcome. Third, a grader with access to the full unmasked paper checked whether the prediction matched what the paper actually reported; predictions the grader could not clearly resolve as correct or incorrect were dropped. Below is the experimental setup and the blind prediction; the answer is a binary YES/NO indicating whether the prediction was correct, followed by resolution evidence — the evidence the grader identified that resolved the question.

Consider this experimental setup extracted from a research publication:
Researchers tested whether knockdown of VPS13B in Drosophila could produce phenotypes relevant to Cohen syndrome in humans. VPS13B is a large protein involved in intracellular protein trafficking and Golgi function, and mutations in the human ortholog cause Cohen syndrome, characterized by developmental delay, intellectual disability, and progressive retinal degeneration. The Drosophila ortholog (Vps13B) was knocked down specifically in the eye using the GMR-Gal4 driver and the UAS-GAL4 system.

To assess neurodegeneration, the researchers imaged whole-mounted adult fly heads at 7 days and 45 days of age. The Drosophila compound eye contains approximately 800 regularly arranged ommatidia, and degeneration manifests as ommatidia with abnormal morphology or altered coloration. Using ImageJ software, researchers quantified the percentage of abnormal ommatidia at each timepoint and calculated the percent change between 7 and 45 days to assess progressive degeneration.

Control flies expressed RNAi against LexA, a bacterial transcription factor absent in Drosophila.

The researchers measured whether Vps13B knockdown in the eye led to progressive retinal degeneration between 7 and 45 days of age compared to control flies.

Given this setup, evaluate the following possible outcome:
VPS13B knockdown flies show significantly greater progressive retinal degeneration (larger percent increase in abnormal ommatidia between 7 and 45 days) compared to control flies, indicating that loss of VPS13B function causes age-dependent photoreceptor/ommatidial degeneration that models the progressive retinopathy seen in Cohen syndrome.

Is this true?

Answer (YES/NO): NO